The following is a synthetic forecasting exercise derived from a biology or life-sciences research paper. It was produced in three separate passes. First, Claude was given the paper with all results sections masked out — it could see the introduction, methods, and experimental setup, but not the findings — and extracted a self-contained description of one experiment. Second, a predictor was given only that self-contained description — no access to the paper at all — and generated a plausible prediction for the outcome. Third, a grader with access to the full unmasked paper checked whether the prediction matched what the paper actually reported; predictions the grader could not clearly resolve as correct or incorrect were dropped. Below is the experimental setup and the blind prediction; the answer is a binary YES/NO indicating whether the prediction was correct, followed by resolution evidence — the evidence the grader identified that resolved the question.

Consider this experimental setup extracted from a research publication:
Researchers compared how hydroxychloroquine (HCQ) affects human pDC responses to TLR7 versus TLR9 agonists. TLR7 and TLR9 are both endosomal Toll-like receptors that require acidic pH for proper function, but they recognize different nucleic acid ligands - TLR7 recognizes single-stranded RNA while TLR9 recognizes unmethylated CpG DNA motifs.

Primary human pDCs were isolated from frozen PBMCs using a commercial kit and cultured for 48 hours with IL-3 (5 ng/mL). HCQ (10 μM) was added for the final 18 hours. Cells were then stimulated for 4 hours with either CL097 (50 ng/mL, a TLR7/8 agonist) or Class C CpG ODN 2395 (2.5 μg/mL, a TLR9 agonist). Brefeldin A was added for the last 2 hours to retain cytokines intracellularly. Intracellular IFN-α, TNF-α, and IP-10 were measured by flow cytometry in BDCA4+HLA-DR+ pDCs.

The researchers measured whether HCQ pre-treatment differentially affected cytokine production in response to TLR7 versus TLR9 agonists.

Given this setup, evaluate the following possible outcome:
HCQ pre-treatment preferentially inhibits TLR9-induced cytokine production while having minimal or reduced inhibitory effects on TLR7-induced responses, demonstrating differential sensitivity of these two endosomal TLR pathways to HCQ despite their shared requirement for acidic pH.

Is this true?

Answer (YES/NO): NO